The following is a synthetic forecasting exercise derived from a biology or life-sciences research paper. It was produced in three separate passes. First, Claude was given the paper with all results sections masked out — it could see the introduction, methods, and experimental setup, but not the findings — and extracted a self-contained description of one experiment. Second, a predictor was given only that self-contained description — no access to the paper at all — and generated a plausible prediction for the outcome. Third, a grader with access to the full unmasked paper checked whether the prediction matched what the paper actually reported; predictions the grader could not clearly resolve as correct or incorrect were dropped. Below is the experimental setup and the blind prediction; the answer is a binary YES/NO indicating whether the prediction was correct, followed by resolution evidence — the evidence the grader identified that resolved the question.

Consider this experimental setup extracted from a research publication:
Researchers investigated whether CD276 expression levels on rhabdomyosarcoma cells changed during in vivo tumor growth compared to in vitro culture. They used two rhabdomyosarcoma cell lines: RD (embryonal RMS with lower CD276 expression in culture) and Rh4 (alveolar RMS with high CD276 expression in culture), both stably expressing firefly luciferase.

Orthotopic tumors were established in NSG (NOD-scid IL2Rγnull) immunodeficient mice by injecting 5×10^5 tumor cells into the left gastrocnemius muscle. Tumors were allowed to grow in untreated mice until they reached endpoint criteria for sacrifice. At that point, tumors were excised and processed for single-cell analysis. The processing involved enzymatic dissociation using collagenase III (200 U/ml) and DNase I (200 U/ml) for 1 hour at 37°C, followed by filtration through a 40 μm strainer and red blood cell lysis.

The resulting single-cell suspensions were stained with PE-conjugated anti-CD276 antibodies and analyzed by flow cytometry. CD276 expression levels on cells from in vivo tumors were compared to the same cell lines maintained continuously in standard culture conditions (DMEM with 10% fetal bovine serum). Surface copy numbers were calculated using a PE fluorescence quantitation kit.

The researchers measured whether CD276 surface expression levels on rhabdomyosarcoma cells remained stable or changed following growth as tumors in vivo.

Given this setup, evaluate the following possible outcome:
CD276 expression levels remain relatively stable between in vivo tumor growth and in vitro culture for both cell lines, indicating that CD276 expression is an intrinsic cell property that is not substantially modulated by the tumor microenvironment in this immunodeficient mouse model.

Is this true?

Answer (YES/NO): NO